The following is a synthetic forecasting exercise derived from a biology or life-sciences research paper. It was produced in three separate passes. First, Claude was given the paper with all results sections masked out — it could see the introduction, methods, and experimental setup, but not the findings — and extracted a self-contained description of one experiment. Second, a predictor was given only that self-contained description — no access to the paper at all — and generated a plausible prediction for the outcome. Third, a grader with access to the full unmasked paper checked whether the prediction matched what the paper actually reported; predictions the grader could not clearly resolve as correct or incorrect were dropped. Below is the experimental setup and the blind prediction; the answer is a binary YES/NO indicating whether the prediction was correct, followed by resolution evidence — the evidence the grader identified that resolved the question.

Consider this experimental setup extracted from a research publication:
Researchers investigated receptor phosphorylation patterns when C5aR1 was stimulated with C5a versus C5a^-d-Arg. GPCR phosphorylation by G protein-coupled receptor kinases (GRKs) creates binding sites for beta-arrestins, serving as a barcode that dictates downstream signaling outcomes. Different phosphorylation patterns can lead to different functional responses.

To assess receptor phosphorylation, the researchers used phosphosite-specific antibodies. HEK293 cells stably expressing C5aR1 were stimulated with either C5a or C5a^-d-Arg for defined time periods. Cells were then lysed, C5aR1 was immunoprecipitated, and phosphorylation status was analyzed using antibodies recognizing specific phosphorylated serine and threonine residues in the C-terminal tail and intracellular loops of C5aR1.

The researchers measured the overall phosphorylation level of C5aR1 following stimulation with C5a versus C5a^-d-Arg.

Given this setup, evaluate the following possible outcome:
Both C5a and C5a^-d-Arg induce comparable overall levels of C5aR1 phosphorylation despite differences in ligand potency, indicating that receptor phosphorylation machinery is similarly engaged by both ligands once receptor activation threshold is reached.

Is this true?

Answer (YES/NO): NO